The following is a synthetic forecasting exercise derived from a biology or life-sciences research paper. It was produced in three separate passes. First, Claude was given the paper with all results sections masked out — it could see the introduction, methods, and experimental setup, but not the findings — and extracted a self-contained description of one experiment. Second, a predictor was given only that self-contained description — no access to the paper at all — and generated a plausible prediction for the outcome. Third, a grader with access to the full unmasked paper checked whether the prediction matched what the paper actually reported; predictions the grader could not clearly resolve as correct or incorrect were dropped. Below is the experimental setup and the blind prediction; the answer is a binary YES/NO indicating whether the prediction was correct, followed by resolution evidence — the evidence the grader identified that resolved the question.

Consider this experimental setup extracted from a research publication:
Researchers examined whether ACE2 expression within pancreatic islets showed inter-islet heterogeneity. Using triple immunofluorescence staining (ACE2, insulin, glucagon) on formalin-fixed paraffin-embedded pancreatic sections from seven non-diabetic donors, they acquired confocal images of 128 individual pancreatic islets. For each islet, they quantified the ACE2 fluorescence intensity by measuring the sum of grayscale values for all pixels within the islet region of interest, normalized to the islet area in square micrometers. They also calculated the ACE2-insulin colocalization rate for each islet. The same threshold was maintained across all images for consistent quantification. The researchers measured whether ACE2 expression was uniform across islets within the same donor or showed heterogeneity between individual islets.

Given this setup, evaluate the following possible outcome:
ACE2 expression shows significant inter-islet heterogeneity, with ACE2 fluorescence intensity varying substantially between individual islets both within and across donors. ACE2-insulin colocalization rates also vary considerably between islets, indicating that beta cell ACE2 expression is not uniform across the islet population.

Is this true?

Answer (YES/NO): YES